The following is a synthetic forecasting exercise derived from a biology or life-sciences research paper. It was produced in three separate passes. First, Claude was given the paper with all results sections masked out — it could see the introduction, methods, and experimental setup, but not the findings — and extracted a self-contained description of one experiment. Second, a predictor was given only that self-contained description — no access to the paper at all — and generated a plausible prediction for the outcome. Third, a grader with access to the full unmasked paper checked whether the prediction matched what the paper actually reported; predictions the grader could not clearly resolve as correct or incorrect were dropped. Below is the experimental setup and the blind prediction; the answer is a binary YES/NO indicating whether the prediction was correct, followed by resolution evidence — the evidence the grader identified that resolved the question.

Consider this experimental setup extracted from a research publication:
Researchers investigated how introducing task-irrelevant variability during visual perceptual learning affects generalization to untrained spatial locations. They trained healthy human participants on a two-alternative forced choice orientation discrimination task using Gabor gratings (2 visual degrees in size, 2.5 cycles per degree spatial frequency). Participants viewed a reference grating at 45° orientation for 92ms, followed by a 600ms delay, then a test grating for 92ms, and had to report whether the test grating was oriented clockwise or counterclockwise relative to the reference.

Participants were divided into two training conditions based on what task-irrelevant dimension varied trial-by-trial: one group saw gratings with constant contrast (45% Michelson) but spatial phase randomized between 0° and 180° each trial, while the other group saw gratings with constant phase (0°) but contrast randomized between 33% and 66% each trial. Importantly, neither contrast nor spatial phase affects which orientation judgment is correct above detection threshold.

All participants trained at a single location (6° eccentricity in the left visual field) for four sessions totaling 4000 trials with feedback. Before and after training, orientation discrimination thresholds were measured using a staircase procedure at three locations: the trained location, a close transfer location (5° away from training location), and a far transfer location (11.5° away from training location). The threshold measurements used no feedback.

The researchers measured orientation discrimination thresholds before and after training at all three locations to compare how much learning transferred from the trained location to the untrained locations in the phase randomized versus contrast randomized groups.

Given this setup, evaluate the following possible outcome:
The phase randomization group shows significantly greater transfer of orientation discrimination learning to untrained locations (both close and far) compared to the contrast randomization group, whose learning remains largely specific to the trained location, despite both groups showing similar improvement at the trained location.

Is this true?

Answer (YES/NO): NO